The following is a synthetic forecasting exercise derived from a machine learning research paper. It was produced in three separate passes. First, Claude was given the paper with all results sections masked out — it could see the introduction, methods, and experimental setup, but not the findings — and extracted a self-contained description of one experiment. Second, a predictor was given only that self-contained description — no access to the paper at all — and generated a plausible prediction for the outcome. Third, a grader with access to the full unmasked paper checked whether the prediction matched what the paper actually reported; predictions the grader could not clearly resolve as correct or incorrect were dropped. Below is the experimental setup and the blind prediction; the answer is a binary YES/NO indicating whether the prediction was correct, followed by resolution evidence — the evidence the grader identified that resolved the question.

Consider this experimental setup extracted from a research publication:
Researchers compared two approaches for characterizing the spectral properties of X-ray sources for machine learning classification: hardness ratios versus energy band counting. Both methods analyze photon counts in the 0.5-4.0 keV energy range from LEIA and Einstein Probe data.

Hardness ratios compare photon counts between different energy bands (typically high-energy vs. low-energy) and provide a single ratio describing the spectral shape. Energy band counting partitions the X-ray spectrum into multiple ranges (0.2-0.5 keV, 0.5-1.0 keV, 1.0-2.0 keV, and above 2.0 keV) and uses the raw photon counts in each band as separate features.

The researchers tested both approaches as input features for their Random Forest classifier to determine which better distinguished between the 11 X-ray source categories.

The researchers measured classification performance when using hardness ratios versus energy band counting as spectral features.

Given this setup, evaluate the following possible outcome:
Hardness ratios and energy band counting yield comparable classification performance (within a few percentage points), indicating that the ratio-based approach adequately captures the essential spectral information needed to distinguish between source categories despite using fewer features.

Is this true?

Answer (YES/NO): NO